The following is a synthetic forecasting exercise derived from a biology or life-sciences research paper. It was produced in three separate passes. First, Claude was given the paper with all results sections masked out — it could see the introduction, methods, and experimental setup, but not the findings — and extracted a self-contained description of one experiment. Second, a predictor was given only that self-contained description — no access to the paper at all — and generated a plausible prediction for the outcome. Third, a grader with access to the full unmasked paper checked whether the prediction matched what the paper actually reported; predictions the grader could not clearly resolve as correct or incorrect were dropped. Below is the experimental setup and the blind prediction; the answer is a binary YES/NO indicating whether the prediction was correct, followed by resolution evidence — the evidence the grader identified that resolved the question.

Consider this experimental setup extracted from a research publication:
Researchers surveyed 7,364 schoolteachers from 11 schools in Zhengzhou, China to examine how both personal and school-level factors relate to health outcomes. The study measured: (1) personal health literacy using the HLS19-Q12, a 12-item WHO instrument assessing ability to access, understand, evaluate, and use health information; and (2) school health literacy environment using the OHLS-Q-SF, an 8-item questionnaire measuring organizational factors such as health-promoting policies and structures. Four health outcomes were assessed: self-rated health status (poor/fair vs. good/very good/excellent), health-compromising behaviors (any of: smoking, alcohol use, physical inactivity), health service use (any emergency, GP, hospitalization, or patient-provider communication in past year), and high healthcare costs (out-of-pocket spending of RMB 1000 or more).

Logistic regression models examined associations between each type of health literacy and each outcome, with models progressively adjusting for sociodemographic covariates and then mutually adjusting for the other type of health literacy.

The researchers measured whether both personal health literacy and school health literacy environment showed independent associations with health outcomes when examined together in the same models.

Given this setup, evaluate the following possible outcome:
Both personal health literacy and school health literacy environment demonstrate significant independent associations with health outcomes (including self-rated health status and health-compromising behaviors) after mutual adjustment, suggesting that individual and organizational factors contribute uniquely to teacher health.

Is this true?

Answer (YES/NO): YES